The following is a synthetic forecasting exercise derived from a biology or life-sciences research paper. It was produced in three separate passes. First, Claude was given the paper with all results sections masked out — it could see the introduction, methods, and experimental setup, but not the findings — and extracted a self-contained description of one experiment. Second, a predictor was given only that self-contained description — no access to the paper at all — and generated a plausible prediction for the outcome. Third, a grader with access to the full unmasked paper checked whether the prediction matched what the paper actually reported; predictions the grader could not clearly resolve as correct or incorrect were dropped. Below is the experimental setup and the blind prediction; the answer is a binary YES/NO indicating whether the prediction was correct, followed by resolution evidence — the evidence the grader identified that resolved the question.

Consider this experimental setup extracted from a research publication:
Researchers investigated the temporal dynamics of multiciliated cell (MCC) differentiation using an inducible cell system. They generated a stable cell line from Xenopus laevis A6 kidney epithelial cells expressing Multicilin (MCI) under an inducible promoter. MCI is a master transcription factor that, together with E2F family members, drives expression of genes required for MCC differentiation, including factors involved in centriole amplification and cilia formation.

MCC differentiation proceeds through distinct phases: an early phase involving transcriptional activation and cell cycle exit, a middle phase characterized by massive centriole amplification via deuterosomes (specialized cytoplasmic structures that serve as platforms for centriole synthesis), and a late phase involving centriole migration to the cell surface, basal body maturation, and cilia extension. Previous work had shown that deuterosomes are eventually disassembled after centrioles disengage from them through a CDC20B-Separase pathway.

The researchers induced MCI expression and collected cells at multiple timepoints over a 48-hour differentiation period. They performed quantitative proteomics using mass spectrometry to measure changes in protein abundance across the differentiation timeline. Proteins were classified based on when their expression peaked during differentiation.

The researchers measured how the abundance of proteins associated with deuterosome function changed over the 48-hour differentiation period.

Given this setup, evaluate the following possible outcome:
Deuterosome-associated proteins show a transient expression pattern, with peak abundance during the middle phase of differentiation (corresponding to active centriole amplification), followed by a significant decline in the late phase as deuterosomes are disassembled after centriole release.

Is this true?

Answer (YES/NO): YES